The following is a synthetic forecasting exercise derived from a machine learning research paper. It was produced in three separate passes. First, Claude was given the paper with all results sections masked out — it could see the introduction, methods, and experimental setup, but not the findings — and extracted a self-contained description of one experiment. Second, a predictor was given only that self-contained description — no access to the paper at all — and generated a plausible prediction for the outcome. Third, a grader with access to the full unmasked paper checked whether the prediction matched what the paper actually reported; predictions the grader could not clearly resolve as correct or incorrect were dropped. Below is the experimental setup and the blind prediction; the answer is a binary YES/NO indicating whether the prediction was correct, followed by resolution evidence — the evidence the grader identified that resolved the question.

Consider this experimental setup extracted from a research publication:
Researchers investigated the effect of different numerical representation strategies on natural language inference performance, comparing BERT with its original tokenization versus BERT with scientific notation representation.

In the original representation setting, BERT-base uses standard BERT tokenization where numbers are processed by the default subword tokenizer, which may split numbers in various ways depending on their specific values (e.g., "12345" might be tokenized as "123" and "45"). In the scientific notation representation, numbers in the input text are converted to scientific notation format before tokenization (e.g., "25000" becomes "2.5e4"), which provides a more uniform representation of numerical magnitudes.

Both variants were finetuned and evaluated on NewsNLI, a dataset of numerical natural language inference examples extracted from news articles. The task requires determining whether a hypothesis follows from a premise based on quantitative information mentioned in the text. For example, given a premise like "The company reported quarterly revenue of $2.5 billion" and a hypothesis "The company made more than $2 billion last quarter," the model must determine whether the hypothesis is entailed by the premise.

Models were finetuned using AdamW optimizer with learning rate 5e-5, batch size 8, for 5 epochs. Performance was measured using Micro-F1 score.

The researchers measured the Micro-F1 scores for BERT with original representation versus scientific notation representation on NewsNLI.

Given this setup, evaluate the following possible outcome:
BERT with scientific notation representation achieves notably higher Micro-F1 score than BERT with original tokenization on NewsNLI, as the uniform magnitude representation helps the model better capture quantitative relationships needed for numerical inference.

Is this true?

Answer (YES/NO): NO